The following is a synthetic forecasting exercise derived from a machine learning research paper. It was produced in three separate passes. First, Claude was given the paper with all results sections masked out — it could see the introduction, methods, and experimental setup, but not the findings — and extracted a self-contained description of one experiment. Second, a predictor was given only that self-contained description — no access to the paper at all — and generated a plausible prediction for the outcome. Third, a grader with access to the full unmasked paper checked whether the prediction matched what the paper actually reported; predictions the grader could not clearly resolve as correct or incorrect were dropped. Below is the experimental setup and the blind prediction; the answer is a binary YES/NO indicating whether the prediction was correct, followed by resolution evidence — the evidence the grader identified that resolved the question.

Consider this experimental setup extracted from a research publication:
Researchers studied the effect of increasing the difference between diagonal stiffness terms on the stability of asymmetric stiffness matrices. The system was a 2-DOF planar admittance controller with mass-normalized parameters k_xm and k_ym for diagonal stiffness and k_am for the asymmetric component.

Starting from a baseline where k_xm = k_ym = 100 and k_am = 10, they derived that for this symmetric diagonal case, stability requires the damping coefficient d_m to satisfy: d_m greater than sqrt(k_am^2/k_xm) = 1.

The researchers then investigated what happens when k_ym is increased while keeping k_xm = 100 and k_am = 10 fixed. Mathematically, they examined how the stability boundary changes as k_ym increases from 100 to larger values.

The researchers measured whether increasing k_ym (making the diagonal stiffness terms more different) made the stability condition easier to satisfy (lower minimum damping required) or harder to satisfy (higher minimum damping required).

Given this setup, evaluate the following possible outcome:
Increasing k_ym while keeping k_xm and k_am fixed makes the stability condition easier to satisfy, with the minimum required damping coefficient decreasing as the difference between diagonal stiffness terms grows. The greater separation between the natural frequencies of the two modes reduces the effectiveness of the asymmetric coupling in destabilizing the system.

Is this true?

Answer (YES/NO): YES